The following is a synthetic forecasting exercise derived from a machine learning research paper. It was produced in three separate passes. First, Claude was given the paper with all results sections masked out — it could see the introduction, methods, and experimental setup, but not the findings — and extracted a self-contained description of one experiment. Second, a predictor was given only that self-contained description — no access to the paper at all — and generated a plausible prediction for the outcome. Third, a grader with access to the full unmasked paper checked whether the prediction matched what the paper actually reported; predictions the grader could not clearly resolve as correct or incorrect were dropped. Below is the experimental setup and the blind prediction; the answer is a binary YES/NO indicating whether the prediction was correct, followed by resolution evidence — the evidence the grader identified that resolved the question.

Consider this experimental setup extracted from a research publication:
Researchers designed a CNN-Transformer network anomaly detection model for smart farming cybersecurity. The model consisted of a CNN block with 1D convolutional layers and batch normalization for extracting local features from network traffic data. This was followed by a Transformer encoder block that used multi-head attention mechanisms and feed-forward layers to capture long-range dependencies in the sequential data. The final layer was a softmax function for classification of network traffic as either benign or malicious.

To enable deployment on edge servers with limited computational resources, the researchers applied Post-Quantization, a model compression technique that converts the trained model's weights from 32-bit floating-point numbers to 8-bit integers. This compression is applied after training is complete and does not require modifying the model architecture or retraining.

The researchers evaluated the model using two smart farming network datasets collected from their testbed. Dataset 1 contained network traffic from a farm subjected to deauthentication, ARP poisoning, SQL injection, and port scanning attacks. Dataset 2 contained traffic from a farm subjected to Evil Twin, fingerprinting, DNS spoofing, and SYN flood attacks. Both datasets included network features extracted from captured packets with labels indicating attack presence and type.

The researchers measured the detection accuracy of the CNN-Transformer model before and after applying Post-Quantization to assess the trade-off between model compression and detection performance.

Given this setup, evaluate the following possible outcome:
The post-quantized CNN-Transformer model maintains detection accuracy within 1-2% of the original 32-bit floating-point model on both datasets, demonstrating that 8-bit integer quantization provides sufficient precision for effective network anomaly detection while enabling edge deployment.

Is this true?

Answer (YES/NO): YES